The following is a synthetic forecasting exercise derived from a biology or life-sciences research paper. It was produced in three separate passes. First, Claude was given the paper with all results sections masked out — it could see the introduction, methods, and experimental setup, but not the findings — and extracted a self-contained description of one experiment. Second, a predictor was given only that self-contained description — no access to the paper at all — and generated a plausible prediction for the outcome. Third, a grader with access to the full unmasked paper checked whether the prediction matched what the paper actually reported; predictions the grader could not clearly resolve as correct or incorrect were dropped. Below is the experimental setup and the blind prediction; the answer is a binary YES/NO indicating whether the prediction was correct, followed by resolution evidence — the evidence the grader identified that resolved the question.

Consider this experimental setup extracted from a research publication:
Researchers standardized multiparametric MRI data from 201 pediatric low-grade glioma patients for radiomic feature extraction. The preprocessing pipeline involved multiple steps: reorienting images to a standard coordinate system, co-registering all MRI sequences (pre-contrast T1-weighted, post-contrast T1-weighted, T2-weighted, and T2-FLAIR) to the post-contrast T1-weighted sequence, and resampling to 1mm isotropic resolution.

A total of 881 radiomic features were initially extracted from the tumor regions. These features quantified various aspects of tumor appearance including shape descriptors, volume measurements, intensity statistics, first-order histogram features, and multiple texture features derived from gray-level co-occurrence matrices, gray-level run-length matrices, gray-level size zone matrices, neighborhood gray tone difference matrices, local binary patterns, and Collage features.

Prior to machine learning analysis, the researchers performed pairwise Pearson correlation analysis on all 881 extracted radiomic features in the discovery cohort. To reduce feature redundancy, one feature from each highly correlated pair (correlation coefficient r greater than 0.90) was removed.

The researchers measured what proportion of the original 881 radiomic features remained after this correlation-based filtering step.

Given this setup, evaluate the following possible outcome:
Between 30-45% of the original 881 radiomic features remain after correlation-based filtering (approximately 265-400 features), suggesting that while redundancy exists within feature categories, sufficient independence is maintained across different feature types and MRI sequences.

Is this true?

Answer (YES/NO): NO